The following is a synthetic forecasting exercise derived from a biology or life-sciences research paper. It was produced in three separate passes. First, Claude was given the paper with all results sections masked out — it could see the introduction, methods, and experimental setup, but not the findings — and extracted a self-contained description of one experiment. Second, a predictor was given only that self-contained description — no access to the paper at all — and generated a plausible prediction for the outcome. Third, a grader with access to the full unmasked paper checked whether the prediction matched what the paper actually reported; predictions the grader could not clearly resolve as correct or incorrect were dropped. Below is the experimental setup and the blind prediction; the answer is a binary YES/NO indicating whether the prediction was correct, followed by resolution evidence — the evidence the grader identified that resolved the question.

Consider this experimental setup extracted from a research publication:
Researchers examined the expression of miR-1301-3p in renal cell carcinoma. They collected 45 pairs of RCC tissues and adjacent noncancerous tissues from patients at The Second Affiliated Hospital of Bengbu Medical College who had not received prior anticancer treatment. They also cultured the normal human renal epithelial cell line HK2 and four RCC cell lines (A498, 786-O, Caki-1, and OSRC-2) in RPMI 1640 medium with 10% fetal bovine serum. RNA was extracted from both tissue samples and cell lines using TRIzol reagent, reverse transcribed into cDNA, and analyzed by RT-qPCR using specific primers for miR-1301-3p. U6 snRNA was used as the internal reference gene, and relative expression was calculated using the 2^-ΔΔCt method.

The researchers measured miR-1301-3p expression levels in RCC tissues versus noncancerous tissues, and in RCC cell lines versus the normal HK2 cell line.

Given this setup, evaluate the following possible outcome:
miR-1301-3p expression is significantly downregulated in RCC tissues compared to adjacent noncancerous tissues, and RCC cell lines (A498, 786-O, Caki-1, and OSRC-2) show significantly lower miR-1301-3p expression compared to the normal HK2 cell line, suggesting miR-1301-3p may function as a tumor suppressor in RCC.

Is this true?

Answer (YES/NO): YES